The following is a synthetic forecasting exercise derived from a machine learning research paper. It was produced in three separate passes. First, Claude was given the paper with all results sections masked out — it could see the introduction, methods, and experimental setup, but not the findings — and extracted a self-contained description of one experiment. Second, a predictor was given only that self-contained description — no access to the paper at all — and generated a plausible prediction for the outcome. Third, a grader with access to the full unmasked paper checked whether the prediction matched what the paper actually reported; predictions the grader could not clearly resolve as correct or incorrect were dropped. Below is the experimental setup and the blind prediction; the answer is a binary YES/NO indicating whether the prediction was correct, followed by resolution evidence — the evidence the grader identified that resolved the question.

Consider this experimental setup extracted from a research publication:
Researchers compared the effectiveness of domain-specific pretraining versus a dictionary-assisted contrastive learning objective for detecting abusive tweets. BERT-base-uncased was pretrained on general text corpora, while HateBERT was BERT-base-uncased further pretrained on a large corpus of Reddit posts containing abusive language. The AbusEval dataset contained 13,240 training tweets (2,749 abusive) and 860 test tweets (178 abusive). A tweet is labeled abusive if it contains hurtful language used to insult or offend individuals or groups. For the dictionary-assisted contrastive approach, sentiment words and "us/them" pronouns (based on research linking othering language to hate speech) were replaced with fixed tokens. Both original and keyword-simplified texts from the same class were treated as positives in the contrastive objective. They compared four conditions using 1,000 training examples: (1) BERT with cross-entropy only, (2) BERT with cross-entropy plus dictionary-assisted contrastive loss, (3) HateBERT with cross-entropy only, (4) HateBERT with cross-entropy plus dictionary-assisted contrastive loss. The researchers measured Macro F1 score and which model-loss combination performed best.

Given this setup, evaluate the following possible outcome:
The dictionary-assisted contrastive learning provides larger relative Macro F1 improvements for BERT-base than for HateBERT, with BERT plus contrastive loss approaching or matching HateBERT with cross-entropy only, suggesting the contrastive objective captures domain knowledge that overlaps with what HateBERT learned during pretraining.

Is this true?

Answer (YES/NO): YES